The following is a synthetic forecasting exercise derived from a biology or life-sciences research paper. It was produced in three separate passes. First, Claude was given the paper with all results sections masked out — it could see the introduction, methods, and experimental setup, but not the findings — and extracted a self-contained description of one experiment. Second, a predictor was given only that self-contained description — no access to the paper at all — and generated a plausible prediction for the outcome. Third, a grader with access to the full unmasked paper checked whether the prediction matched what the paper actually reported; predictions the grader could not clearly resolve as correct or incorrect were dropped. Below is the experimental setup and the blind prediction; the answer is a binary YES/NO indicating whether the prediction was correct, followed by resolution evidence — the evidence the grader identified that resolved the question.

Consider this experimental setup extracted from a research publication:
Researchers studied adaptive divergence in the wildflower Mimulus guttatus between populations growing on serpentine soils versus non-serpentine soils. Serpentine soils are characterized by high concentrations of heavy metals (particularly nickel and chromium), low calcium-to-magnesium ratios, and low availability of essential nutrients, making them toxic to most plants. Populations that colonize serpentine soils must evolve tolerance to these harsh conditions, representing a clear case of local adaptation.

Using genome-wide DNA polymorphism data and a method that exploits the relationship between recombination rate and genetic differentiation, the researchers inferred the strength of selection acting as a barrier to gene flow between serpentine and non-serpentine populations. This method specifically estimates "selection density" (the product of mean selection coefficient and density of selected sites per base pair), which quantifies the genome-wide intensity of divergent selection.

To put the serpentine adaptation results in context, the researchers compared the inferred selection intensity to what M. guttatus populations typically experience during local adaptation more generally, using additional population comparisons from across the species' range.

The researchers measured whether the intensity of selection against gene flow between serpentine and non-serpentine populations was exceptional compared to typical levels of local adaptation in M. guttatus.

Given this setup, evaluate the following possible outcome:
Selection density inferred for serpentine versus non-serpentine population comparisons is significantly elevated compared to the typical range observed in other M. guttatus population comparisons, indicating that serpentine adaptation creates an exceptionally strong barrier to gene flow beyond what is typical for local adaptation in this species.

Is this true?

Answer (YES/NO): NO